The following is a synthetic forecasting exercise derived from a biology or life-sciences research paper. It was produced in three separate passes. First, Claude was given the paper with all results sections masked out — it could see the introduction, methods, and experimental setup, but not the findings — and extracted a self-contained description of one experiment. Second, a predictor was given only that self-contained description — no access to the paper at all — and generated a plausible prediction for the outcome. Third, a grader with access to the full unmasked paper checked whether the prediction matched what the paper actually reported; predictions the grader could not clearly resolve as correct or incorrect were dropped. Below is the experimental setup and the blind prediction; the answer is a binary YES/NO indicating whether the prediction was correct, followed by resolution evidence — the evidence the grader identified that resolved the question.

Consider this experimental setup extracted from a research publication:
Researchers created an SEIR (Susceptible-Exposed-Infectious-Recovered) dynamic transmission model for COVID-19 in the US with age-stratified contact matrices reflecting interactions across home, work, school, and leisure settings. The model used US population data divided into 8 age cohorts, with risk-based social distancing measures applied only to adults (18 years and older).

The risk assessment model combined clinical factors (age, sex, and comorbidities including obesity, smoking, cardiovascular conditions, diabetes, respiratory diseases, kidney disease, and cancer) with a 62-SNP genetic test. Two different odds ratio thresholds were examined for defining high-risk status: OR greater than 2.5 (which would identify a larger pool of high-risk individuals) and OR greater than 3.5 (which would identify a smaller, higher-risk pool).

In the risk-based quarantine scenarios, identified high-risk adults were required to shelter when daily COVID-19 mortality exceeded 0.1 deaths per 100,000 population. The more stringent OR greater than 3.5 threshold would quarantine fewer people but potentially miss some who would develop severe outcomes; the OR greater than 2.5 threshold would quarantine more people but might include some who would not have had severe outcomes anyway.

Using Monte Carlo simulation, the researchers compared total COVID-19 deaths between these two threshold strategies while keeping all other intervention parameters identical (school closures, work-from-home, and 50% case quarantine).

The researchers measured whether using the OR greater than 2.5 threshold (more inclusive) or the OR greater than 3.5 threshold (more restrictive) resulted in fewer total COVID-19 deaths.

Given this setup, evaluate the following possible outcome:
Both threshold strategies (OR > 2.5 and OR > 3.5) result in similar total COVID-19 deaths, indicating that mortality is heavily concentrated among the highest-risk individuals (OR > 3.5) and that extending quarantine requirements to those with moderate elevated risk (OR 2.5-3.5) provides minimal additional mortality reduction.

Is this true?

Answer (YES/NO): NO